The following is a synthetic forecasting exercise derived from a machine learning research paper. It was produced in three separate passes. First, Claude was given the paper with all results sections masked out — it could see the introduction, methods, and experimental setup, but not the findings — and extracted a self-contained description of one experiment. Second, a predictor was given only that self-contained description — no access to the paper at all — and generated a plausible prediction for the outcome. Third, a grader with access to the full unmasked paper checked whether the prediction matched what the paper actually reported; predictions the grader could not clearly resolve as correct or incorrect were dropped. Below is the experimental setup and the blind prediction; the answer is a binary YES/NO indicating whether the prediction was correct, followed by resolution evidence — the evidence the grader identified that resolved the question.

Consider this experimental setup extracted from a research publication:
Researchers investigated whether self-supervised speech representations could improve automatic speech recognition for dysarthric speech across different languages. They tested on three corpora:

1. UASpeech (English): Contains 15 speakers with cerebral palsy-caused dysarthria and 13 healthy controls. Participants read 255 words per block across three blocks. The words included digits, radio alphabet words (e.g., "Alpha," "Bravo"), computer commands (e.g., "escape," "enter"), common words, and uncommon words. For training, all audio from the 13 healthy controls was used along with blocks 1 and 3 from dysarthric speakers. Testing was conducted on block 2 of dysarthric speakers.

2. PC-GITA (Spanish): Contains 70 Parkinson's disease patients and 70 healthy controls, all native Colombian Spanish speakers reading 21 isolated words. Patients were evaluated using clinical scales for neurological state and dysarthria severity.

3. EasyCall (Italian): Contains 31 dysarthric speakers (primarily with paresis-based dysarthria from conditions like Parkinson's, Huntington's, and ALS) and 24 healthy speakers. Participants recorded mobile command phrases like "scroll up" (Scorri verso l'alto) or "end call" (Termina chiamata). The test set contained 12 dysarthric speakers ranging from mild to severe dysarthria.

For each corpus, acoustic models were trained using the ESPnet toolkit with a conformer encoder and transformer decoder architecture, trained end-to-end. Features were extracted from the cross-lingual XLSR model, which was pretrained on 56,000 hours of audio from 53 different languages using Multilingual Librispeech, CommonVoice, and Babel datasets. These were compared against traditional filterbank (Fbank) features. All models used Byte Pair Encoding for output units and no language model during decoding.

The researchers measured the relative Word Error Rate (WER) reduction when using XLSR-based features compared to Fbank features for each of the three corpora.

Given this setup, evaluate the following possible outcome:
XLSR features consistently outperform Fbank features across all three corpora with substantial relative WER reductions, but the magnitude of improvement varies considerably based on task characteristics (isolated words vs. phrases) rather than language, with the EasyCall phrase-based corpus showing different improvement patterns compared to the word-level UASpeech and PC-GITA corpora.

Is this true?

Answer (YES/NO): NO